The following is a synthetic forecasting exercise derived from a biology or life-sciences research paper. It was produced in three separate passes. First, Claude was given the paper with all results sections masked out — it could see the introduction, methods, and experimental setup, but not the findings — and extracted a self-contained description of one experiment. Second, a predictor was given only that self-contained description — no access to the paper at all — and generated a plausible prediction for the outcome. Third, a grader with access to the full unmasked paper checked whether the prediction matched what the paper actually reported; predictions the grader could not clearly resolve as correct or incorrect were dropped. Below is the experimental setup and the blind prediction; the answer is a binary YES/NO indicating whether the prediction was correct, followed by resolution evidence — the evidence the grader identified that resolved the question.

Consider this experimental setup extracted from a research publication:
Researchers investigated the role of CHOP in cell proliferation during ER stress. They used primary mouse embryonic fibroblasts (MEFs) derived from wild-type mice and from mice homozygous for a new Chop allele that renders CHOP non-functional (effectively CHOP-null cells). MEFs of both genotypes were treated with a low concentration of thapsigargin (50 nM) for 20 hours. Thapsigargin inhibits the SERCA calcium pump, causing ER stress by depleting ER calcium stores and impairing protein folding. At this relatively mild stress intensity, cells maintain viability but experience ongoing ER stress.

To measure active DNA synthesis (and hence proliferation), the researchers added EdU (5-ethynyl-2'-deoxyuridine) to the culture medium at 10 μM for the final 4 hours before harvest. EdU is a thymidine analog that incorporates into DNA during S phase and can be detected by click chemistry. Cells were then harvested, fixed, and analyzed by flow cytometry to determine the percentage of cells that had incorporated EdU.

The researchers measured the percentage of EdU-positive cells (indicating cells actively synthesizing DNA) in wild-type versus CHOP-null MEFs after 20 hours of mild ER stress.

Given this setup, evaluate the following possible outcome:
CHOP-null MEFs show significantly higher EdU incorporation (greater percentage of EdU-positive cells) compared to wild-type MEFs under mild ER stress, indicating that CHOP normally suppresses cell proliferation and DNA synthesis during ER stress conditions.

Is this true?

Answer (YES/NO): NO